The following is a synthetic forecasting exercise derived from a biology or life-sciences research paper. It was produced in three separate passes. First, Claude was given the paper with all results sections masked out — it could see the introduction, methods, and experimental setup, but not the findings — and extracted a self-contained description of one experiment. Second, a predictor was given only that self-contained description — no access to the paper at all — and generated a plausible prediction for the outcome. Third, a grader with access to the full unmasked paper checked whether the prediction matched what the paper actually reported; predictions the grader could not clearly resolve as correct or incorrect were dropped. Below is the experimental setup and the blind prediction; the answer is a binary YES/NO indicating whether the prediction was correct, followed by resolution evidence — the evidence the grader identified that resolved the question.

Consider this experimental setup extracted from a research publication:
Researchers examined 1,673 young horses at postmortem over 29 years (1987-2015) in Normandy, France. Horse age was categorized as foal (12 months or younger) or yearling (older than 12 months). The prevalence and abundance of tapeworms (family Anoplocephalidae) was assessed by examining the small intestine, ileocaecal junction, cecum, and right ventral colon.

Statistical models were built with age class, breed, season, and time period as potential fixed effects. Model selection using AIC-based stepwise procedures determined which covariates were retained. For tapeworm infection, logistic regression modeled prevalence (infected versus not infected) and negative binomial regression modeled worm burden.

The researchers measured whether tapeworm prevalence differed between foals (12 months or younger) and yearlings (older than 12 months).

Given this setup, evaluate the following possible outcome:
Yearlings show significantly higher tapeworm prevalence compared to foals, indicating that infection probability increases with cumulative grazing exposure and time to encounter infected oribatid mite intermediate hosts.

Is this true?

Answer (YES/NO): YES